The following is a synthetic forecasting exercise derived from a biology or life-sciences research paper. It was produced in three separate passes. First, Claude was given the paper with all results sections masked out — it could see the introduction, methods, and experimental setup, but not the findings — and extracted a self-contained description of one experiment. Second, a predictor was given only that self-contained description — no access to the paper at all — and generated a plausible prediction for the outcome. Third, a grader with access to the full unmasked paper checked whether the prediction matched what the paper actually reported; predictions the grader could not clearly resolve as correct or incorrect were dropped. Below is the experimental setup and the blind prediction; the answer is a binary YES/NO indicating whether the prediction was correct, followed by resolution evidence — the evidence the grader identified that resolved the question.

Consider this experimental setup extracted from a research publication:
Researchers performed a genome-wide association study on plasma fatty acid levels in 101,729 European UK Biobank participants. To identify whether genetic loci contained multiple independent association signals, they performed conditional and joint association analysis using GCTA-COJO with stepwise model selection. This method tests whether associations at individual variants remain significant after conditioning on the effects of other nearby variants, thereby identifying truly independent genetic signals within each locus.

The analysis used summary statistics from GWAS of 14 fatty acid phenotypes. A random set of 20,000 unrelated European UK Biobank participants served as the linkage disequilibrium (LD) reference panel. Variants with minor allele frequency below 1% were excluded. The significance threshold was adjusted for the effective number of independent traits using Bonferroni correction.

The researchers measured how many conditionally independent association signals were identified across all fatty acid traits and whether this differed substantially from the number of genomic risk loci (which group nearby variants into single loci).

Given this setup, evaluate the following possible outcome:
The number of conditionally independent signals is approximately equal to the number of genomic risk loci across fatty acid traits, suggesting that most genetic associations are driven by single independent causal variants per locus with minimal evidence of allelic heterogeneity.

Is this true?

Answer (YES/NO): NO